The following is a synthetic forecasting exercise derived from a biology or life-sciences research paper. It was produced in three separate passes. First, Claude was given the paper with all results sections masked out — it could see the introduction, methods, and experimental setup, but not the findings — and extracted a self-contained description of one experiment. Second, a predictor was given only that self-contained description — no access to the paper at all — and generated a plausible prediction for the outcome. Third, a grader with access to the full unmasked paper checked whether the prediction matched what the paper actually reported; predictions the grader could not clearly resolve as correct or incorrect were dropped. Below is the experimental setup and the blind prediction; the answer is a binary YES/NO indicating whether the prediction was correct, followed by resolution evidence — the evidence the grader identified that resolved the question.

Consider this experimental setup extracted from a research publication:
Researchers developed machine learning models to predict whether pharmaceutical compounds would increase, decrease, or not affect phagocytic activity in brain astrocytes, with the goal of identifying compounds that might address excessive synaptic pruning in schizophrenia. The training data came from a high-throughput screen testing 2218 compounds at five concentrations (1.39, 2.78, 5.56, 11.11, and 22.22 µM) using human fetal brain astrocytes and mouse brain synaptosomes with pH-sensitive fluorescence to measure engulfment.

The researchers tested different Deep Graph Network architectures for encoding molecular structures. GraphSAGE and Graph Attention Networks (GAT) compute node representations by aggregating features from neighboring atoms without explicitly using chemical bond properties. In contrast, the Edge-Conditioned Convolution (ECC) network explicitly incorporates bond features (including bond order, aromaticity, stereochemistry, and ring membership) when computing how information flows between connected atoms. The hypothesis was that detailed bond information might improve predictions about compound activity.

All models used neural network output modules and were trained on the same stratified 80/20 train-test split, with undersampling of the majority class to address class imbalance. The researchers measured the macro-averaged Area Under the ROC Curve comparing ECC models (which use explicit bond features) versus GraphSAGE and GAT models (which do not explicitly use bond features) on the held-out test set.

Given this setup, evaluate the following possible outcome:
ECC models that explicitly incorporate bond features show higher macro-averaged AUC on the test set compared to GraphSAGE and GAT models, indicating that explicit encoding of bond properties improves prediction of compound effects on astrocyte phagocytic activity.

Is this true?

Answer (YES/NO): NO